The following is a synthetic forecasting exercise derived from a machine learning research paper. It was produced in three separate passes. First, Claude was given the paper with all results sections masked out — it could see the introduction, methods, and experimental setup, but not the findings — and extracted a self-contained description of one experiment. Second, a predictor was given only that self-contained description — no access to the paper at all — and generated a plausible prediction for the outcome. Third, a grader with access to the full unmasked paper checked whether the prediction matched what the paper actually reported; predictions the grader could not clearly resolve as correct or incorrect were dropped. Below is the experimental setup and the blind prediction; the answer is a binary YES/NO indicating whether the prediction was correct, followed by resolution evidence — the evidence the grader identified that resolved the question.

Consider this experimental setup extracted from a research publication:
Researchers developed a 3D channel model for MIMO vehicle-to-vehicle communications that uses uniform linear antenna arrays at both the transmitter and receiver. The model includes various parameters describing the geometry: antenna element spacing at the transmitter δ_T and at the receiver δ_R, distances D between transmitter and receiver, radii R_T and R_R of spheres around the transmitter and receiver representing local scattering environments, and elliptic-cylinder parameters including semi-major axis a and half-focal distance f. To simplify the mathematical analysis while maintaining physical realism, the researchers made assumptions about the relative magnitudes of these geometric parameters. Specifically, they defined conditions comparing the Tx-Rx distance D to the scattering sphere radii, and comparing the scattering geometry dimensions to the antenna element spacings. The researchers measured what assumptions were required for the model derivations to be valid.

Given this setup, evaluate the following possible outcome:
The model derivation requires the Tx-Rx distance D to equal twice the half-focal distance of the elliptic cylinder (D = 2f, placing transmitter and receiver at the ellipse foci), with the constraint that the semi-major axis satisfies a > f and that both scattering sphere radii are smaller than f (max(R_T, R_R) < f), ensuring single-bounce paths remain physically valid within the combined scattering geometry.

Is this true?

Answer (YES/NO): NO